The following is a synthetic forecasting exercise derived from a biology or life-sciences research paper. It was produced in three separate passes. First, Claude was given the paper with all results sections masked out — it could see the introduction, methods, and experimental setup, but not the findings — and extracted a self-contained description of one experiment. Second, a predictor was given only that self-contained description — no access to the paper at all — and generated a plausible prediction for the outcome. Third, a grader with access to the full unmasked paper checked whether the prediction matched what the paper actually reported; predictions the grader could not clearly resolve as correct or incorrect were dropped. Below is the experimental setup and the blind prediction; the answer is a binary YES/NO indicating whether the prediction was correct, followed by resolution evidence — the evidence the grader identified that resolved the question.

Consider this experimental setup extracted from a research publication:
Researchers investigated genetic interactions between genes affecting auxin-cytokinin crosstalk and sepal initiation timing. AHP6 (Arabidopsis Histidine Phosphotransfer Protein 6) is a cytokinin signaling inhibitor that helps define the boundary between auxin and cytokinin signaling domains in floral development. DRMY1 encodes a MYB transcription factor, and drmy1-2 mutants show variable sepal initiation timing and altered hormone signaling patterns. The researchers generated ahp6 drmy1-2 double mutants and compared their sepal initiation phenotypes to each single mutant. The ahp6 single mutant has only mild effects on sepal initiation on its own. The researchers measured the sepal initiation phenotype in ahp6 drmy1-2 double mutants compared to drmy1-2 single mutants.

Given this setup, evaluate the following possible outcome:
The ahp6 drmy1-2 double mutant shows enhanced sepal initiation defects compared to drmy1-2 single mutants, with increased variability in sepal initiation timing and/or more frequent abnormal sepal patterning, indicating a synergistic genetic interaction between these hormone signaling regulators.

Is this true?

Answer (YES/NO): YES